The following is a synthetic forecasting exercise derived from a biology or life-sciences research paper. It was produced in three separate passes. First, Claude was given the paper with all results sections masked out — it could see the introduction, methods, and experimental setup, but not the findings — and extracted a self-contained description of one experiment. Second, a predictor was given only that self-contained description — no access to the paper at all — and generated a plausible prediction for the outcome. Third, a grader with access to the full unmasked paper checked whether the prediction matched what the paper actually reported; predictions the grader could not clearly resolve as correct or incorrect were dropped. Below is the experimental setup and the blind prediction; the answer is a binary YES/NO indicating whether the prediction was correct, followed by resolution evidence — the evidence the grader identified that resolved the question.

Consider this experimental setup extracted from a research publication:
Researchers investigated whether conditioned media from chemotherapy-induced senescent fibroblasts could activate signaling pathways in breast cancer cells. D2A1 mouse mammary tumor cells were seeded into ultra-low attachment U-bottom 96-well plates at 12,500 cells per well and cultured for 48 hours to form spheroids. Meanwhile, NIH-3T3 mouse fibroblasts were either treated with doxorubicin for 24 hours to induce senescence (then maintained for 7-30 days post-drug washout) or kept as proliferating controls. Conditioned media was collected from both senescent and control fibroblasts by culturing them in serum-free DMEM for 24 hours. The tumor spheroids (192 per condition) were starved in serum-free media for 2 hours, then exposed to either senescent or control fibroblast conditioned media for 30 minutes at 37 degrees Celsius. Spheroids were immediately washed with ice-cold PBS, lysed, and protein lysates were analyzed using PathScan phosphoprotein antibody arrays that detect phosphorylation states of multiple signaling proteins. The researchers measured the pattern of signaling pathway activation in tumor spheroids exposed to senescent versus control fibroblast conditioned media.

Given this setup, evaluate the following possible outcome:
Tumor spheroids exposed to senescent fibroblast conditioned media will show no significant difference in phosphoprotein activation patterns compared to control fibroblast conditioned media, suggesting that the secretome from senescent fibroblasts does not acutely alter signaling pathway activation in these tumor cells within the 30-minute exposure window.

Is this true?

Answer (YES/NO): NO